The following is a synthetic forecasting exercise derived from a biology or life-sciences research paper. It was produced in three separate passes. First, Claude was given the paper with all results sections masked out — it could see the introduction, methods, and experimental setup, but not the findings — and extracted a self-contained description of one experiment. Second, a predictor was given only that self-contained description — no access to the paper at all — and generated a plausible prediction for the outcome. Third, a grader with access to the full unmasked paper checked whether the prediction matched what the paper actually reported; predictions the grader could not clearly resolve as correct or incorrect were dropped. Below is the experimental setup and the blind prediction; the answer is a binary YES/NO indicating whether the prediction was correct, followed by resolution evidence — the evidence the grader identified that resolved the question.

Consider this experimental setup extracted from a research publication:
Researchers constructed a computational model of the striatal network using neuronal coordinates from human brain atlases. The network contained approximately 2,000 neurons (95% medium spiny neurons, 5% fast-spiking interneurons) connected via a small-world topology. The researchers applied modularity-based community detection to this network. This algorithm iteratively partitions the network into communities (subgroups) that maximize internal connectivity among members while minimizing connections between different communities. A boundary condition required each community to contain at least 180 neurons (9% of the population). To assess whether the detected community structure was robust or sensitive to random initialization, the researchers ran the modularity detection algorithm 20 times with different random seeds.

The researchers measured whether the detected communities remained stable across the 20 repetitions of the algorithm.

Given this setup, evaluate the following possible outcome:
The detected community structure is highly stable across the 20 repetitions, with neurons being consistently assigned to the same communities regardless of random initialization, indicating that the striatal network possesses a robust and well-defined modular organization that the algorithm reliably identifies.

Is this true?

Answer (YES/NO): YES